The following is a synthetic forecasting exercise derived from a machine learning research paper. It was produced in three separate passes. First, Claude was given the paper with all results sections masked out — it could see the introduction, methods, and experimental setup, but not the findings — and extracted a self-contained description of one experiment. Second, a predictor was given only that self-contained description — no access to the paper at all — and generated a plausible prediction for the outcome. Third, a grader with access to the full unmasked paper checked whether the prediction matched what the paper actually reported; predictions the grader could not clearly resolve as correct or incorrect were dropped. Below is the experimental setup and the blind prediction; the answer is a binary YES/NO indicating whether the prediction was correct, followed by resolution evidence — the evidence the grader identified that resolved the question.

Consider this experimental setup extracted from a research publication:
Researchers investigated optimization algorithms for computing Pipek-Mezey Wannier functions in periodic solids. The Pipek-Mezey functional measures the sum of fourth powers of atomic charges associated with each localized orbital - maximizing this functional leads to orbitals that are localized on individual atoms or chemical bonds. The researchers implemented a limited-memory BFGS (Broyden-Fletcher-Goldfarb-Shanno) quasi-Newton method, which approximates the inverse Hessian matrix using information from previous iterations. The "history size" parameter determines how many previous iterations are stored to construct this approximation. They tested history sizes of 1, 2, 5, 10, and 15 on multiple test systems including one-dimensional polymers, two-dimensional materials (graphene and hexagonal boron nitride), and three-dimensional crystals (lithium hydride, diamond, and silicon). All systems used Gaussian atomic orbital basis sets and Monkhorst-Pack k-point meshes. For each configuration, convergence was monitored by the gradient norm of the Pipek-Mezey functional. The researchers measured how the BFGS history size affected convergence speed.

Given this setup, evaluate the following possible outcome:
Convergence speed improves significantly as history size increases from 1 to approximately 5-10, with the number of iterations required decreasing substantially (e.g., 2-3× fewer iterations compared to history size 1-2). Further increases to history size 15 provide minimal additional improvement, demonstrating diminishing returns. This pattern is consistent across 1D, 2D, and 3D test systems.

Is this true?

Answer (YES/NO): NO